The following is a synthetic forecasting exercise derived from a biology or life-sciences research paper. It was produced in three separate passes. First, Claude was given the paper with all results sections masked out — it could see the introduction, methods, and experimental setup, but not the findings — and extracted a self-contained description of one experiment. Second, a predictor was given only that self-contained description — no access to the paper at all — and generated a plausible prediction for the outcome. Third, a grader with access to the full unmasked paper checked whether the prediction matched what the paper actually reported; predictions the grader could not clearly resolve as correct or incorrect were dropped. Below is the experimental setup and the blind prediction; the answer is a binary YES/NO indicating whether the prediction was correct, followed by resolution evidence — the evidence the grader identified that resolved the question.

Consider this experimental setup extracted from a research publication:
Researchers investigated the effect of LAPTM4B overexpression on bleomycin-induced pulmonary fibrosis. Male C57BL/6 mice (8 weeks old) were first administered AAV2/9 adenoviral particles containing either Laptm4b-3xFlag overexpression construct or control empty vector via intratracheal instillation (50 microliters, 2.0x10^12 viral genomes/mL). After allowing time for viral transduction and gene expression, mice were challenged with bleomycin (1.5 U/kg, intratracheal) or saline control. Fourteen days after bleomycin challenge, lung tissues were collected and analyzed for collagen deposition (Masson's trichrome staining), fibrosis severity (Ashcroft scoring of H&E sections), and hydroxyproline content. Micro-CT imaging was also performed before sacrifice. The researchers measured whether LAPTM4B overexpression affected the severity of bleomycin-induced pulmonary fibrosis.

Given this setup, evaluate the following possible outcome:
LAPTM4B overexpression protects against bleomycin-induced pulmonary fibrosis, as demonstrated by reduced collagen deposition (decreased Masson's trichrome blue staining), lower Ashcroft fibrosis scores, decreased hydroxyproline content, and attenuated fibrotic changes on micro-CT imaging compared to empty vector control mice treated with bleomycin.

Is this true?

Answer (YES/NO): YES